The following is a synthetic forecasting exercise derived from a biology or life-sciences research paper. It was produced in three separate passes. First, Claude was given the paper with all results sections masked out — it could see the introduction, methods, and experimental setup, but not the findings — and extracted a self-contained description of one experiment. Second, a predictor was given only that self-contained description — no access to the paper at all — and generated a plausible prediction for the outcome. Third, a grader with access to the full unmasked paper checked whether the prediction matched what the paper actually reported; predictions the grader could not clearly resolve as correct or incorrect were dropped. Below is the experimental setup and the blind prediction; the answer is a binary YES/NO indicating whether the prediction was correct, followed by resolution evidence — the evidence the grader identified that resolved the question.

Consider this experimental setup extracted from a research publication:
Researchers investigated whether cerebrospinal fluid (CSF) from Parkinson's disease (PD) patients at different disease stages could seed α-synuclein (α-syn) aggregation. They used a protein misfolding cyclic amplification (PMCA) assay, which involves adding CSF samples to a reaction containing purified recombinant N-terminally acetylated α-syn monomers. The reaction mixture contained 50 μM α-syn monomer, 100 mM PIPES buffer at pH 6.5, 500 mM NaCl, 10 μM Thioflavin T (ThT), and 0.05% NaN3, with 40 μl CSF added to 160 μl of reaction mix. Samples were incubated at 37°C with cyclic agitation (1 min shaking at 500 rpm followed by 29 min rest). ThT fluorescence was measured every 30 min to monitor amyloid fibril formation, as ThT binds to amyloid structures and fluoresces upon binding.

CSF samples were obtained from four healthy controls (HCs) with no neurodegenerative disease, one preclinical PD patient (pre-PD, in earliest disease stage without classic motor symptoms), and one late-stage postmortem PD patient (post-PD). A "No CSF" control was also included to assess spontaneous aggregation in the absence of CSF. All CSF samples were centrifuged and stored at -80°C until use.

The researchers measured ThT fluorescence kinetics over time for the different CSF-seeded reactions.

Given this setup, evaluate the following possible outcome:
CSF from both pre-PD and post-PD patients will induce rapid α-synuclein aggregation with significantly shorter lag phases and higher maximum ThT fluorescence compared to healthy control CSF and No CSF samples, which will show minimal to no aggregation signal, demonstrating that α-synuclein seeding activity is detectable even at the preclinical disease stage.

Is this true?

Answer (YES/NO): YES